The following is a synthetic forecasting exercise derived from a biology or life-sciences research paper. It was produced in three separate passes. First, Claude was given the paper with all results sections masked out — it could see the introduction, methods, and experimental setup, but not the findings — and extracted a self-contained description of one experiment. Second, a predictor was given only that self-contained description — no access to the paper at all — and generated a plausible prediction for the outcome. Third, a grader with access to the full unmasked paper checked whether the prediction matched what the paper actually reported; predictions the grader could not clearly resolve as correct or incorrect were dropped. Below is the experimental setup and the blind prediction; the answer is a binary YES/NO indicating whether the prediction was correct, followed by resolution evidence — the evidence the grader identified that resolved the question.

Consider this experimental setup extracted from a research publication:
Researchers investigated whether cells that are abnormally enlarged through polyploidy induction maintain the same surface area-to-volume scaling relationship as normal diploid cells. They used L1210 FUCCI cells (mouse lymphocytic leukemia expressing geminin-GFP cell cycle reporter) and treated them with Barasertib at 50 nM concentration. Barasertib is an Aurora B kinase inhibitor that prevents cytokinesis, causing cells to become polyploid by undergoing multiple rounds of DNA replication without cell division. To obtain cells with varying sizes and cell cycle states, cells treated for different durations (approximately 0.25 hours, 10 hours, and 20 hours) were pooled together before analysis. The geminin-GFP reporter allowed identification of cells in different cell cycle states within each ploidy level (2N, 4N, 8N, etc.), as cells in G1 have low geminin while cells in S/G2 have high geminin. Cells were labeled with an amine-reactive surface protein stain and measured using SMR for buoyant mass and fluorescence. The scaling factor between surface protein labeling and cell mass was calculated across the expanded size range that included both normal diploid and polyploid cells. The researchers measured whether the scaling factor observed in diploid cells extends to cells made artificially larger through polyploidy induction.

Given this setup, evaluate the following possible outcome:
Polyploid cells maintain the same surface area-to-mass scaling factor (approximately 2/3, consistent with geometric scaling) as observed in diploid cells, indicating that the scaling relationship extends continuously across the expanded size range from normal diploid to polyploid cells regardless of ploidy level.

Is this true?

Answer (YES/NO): NO